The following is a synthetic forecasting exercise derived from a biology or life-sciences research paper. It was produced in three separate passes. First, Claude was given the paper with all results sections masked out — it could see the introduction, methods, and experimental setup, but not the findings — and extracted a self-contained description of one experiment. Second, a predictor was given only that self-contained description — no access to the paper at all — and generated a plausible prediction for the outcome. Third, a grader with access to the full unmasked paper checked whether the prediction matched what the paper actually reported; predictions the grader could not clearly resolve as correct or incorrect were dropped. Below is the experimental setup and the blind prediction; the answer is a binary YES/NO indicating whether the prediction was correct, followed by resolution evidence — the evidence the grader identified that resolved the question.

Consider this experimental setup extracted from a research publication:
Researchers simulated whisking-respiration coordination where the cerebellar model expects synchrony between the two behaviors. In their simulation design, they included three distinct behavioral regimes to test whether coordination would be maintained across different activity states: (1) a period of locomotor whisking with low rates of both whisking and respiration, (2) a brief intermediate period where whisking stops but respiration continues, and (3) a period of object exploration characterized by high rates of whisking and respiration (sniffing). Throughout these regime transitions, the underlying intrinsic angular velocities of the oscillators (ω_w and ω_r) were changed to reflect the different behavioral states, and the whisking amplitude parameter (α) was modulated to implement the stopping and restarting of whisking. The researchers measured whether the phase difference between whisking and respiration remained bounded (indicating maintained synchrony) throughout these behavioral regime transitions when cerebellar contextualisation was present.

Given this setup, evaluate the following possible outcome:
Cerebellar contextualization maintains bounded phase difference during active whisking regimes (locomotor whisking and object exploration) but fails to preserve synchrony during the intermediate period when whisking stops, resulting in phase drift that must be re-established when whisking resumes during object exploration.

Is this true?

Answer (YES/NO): NO